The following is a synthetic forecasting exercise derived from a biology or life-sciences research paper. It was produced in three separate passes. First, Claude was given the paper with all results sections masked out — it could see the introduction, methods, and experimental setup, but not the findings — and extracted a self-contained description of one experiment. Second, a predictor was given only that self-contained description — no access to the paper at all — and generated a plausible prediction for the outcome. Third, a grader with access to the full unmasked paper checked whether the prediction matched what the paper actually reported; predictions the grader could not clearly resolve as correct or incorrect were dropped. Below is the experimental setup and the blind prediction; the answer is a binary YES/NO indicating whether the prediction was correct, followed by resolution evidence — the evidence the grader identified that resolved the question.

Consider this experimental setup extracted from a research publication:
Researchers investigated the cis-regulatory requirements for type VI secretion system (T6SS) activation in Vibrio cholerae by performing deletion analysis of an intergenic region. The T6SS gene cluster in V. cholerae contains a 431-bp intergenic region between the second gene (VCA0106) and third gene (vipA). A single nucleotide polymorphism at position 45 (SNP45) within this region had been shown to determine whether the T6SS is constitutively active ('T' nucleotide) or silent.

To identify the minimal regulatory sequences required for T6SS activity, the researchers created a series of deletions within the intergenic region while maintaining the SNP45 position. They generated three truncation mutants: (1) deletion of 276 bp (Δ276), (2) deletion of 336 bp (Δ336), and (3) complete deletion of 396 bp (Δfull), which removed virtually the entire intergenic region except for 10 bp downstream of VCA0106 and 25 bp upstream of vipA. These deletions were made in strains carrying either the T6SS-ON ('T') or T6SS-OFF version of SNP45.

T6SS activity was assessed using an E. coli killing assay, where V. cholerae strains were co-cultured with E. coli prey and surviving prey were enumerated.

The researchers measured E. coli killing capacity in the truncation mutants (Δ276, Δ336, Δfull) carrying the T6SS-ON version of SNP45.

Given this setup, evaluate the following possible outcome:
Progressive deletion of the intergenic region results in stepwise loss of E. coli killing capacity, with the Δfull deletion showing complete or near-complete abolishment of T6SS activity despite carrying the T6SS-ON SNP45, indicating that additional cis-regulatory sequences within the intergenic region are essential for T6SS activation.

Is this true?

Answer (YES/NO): NO